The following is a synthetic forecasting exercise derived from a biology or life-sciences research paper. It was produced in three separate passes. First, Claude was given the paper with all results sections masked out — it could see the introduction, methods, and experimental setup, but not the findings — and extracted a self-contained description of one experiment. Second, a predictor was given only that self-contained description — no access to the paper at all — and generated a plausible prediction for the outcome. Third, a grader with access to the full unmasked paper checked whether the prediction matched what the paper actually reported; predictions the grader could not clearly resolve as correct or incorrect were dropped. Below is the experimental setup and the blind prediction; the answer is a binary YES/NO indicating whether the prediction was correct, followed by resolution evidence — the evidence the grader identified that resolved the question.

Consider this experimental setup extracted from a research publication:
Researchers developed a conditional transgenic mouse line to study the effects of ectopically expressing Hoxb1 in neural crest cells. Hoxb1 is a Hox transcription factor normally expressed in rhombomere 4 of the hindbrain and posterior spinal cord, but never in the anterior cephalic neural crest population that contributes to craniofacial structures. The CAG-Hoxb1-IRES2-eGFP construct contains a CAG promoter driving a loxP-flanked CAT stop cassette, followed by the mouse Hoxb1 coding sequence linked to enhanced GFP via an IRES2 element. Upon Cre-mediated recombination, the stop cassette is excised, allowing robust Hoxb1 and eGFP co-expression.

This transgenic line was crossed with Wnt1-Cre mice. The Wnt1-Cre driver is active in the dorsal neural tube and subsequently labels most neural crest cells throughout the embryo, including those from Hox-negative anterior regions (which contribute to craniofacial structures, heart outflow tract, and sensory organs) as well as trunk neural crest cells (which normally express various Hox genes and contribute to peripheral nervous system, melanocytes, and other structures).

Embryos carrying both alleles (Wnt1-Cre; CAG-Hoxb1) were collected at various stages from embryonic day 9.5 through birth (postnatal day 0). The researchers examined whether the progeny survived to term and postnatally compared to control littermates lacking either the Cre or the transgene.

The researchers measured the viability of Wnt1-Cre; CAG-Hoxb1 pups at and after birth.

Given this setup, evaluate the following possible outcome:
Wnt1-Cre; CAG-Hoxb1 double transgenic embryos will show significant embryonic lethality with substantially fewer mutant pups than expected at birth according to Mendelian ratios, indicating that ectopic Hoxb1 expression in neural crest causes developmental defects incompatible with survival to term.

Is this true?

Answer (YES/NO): NO